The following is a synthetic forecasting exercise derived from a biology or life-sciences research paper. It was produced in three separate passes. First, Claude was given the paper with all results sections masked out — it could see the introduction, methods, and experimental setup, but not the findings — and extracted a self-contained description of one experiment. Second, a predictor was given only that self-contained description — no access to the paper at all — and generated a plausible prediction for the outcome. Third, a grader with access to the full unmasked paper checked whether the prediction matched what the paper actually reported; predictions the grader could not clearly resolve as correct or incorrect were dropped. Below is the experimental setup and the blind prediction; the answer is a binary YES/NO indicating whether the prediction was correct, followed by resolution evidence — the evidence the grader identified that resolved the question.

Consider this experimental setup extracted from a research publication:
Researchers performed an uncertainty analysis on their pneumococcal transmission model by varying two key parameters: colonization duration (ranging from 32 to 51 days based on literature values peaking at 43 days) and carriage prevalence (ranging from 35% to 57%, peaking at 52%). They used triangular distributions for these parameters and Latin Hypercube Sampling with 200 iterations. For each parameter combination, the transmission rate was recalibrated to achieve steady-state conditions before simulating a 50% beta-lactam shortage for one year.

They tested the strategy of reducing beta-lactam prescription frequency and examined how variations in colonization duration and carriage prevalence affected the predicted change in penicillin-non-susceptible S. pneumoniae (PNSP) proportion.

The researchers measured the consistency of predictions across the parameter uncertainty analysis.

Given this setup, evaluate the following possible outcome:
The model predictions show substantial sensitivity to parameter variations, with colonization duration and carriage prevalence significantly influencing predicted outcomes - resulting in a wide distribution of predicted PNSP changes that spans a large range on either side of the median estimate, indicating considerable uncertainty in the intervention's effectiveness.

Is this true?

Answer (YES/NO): NO